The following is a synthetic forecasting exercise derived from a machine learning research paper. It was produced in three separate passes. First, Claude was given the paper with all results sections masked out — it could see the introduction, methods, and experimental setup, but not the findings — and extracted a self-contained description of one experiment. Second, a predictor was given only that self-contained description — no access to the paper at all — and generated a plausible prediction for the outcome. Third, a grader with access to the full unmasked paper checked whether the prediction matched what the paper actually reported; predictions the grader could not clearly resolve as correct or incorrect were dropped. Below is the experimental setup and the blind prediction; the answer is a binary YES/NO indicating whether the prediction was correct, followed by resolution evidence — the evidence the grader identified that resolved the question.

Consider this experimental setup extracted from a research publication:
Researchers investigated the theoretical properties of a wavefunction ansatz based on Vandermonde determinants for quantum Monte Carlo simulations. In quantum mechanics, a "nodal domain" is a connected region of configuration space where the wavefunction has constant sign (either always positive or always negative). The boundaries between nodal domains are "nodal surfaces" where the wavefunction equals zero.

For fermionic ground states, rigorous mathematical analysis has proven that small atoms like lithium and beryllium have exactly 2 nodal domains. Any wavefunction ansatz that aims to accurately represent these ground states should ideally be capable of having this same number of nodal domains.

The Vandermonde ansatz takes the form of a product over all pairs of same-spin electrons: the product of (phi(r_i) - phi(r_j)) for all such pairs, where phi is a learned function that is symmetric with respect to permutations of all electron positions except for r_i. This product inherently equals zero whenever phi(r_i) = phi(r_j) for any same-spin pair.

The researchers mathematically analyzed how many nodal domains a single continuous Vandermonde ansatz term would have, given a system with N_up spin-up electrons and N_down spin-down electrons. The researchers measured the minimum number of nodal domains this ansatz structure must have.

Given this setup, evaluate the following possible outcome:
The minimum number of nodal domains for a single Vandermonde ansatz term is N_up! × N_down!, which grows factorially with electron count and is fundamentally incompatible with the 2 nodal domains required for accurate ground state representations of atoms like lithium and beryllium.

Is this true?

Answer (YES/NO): NO